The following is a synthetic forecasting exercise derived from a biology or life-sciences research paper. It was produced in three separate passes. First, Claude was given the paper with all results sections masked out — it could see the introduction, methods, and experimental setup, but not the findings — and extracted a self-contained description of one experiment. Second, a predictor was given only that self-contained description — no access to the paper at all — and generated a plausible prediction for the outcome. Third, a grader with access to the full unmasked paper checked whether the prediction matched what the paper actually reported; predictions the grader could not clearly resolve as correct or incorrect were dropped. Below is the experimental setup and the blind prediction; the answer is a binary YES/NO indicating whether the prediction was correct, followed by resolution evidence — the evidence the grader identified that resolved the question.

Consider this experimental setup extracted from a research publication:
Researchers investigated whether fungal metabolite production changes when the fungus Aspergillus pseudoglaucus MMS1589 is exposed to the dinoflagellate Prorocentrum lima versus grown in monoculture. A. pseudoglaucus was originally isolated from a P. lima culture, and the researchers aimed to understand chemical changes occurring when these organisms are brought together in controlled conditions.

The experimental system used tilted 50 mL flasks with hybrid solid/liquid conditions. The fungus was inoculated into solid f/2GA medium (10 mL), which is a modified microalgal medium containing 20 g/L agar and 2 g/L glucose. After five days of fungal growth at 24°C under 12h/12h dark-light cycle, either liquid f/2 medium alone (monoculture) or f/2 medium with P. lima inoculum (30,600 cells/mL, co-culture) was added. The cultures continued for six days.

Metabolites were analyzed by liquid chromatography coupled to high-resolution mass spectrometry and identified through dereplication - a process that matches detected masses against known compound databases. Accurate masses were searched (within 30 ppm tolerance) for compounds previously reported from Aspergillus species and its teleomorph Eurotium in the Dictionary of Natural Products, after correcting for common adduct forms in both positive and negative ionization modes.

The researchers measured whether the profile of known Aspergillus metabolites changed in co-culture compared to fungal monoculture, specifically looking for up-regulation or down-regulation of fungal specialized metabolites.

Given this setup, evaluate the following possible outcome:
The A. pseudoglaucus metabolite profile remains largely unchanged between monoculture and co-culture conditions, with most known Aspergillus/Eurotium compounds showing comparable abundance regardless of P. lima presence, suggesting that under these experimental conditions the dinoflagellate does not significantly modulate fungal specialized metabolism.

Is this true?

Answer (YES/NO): NO